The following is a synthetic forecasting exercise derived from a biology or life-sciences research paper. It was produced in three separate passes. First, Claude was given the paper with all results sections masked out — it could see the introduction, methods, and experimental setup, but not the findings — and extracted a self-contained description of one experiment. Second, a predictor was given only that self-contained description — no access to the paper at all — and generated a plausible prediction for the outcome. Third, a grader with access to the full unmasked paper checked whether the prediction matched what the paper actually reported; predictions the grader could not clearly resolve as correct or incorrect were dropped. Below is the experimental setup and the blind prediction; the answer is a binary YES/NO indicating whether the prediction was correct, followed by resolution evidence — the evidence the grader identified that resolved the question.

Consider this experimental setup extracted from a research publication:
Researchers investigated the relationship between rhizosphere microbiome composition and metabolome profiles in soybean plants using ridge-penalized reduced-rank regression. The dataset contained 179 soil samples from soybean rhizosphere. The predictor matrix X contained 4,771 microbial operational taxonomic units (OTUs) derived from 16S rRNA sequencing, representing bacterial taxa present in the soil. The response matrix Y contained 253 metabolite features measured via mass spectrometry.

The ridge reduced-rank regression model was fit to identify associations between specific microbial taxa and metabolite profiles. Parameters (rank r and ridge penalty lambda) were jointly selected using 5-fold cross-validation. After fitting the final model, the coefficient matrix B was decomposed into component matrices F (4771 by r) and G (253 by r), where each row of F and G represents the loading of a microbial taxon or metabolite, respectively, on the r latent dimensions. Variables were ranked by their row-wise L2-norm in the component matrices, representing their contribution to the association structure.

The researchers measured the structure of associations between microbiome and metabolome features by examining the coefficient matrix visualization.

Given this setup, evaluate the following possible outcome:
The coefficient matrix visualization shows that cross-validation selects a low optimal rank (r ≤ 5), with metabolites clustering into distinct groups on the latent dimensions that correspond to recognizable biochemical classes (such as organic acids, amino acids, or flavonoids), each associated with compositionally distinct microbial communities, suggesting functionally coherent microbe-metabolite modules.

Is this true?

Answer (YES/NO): NO